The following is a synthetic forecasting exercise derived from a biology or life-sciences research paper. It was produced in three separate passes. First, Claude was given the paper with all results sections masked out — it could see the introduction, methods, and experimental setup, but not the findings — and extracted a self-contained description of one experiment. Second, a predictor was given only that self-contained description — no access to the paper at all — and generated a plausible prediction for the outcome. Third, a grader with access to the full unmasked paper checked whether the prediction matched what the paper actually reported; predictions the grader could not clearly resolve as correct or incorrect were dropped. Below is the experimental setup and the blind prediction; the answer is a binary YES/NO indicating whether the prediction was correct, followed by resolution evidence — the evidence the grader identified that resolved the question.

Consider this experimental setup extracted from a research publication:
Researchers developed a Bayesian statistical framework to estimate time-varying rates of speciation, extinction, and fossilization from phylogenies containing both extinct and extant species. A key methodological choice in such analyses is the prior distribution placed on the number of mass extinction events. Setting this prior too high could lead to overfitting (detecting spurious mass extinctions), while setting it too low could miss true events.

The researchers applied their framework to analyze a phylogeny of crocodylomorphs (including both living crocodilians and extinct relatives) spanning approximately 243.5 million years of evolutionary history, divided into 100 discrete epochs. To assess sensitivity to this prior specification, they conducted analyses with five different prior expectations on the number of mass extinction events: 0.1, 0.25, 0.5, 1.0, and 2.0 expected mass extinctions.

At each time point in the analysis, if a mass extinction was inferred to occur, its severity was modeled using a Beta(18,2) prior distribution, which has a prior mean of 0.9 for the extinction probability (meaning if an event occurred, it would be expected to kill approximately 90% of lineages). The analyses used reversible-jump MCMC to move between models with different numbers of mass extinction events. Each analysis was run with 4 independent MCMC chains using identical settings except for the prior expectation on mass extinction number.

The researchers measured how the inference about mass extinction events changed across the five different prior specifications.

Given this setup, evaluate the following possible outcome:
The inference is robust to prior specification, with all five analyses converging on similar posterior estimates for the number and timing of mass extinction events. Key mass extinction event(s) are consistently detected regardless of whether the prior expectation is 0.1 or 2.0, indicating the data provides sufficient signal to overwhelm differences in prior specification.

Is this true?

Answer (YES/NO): YES